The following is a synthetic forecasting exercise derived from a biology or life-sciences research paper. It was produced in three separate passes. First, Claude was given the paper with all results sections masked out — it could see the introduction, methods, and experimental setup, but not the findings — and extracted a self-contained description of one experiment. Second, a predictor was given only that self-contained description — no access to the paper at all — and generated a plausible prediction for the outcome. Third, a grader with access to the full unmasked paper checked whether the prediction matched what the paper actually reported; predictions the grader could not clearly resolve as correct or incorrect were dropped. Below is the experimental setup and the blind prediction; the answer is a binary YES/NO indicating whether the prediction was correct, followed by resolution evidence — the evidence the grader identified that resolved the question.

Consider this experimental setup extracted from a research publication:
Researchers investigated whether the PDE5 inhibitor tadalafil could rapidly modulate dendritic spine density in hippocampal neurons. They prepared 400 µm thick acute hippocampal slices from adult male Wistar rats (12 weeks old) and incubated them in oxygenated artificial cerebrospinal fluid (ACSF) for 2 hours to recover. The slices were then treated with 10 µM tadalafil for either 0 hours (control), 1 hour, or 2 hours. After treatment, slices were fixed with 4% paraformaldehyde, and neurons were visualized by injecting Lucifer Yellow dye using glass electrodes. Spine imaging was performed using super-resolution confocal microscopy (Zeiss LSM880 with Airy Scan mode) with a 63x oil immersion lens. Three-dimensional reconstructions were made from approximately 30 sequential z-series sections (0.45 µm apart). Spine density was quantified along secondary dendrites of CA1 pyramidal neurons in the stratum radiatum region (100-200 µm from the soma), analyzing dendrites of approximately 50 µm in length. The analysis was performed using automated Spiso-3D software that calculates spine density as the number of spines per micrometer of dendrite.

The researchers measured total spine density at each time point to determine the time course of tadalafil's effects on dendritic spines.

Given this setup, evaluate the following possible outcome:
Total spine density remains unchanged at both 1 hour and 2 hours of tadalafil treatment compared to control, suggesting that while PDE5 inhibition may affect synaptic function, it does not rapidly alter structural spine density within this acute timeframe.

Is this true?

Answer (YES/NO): NO